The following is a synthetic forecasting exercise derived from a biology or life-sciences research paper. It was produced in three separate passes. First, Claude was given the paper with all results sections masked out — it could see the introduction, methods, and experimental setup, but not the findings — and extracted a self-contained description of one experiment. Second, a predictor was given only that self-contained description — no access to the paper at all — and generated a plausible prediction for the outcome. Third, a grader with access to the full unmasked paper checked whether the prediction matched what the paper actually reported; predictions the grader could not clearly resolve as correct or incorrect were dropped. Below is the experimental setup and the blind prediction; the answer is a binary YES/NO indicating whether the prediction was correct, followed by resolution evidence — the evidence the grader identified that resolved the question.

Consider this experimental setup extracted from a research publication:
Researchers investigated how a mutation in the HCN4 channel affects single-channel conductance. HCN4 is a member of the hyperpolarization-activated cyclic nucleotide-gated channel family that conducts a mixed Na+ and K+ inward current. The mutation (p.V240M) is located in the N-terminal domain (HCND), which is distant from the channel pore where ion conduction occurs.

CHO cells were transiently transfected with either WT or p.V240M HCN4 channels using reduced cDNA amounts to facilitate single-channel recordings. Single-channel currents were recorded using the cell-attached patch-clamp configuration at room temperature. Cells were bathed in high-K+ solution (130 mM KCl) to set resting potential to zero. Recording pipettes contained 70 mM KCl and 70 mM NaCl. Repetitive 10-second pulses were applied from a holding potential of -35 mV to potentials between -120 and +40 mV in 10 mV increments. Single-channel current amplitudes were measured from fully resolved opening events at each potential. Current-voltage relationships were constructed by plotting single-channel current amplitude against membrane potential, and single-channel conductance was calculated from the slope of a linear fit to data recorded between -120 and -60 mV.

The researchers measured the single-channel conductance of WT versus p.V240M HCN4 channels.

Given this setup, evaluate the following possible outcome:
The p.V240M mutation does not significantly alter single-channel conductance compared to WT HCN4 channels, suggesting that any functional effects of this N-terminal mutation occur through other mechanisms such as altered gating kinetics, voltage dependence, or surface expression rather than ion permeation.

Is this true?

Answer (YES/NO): NO